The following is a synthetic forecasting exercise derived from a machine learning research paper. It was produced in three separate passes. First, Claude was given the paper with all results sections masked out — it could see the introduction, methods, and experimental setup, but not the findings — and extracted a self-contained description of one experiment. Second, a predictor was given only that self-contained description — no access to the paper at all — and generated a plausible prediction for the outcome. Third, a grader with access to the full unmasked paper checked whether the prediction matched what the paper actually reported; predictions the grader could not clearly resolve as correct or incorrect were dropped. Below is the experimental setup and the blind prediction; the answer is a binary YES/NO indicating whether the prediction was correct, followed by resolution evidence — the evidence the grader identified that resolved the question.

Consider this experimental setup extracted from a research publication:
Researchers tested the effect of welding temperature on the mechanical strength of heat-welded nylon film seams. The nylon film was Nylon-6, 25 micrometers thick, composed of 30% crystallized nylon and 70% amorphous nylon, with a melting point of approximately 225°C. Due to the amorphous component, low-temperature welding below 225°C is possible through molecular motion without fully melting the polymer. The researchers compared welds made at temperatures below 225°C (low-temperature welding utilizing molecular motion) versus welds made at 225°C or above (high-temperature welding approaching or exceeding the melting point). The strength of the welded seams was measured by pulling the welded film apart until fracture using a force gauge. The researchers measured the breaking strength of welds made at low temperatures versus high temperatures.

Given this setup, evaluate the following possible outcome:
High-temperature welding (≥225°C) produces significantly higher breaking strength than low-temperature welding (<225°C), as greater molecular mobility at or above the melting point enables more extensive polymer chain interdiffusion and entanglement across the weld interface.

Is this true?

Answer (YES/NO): YES